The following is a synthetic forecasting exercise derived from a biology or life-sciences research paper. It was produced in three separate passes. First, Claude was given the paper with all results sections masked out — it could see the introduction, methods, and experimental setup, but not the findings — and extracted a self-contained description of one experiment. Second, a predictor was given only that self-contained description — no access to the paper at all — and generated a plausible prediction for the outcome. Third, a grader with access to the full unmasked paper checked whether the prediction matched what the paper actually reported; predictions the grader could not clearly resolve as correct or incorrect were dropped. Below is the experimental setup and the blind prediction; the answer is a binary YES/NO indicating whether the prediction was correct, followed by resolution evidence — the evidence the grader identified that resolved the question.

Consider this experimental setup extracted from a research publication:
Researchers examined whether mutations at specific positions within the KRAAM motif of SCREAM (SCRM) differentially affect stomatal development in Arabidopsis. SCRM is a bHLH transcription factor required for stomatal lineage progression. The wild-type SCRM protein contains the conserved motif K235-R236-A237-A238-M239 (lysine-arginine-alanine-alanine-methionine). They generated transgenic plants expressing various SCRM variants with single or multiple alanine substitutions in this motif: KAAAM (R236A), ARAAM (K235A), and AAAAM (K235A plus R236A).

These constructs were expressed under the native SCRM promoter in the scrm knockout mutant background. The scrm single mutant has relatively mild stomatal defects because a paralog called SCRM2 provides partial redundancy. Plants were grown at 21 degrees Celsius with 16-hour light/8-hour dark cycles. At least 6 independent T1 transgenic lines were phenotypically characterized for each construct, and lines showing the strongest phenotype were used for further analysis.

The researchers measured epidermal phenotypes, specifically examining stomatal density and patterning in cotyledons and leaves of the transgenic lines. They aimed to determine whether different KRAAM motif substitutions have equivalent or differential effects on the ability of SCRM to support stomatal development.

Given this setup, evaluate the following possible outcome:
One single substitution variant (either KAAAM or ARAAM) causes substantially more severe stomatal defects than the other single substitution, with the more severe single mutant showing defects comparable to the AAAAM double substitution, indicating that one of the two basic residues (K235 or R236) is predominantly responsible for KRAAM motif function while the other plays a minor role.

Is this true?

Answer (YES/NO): NO